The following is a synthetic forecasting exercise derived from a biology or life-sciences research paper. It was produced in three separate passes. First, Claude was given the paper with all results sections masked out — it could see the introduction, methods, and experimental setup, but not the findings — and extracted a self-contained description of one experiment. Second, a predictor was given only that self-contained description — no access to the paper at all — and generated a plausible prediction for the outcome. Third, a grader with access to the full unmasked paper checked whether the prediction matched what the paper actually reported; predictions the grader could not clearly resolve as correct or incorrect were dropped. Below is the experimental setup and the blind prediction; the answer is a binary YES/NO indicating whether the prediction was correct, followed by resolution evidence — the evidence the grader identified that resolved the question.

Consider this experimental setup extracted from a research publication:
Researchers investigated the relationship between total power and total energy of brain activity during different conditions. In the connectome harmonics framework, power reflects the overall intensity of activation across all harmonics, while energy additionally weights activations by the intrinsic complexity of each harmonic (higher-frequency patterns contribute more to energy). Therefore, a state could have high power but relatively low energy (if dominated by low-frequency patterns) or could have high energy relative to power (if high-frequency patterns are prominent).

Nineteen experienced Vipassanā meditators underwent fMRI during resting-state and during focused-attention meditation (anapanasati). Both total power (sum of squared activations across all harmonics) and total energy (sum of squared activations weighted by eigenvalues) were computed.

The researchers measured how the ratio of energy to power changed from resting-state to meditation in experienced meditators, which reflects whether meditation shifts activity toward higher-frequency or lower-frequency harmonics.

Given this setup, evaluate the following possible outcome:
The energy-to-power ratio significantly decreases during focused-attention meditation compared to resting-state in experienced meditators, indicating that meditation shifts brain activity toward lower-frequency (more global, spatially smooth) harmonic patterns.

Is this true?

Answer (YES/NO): NO